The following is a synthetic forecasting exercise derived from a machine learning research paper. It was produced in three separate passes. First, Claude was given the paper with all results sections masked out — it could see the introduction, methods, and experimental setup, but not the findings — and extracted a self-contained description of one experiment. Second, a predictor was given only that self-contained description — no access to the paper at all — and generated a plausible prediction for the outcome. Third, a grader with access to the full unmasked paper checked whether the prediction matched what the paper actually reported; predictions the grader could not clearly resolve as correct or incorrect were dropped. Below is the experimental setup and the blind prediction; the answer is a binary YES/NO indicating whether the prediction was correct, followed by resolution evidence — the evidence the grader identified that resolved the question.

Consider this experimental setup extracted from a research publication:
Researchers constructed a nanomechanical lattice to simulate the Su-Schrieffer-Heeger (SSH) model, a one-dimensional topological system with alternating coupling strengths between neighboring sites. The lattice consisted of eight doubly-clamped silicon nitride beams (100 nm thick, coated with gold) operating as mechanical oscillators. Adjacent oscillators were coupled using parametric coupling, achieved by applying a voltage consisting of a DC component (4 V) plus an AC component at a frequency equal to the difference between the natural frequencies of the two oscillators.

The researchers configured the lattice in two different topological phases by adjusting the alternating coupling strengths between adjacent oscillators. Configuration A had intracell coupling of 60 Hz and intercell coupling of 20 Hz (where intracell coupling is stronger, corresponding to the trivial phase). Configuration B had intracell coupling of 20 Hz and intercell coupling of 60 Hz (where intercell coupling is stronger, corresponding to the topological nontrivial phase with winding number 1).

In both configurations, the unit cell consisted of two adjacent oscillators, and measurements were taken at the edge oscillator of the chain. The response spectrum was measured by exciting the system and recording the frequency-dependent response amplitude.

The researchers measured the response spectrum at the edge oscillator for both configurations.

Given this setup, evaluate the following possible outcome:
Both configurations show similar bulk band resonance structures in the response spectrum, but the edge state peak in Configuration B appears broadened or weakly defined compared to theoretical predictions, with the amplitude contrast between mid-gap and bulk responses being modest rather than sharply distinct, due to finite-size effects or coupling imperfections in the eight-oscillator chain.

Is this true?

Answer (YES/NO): NO